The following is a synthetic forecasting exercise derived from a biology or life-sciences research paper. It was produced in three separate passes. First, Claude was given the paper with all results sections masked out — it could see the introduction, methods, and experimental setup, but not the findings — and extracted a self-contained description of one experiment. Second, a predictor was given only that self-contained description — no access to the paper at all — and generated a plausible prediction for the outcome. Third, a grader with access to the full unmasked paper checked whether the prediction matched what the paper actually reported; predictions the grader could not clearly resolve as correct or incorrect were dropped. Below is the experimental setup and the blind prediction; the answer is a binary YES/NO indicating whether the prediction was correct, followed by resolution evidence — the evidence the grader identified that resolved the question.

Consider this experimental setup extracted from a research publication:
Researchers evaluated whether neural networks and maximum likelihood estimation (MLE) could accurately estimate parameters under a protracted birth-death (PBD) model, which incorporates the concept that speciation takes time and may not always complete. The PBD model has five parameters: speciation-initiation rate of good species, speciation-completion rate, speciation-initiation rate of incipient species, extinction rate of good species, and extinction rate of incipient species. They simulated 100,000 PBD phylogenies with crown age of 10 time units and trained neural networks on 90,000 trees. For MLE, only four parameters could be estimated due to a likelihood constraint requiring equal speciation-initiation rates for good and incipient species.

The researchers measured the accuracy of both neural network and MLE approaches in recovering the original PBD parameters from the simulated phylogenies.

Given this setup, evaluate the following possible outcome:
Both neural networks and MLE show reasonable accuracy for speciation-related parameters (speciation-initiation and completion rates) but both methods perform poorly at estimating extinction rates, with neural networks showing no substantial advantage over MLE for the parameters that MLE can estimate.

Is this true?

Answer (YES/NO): NO